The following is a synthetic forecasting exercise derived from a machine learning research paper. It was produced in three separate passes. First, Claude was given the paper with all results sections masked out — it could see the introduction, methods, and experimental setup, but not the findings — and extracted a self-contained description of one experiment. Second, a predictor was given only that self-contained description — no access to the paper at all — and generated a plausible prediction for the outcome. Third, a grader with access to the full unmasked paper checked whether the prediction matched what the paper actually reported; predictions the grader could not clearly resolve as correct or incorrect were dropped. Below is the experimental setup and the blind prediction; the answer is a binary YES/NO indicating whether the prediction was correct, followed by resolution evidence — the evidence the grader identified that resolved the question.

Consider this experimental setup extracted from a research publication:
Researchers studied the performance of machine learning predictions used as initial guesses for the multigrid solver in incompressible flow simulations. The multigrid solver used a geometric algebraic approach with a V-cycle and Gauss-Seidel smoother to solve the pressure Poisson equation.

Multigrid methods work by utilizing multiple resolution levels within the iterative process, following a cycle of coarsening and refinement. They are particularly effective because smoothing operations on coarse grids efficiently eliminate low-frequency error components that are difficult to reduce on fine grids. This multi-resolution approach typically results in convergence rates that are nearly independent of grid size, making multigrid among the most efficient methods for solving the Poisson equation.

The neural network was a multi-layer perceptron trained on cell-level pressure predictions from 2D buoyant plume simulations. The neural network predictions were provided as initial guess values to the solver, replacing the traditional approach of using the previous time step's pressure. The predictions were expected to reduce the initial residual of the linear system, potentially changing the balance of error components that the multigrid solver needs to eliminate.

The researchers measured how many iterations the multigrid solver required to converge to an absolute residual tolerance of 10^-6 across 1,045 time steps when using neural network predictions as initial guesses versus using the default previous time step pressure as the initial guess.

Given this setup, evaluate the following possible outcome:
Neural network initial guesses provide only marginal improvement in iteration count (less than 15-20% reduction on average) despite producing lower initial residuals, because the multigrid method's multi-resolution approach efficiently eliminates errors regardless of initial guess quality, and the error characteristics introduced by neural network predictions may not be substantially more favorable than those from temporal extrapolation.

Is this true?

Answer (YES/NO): NO